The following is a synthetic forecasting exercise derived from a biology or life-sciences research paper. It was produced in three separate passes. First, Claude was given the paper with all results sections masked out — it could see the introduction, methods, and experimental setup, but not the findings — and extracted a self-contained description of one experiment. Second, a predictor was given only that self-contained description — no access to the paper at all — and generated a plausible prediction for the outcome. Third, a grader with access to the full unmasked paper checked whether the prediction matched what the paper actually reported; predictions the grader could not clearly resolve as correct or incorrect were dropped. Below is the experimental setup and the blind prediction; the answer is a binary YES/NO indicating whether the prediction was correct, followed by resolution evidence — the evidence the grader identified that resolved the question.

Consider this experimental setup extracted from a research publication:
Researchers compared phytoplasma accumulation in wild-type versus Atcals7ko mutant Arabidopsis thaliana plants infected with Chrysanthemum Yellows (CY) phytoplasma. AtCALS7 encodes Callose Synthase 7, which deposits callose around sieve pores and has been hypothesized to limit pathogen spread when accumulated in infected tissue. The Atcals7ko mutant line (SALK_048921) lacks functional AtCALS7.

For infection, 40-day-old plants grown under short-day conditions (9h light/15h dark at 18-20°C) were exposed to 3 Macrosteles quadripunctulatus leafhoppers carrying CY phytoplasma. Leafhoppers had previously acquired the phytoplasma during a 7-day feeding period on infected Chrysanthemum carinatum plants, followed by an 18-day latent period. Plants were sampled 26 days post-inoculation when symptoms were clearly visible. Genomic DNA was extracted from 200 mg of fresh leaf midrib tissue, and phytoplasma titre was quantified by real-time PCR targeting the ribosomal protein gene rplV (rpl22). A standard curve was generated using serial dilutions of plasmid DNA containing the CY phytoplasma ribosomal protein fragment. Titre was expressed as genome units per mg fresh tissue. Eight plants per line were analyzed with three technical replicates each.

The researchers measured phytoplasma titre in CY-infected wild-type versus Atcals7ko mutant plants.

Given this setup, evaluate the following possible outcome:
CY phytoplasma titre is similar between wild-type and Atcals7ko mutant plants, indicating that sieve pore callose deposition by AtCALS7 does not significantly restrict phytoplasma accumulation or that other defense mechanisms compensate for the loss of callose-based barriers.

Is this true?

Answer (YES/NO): NO